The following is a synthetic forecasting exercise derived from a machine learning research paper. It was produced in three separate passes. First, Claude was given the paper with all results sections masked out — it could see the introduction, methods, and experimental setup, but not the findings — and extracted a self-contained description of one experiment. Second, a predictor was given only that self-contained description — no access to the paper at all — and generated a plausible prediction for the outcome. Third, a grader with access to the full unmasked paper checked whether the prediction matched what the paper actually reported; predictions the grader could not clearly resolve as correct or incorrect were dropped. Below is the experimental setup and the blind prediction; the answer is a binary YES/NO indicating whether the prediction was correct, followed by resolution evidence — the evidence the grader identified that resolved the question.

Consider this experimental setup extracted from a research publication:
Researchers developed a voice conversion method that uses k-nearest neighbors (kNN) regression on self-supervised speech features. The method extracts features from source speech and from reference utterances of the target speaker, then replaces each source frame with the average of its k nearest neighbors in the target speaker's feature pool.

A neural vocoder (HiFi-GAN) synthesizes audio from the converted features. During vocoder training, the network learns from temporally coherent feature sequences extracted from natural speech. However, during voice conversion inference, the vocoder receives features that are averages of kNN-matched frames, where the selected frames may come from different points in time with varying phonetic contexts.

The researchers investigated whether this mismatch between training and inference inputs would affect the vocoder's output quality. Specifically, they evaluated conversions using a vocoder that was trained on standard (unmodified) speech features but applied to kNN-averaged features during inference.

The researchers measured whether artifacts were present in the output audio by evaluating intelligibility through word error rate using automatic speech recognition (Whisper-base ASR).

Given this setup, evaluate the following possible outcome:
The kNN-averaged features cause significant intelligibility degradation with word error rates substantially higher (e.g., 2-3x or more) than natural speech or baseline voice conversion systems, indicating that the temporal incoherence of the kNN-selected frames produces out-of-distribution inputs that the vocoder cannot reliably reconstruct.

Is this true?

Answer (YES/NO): NO